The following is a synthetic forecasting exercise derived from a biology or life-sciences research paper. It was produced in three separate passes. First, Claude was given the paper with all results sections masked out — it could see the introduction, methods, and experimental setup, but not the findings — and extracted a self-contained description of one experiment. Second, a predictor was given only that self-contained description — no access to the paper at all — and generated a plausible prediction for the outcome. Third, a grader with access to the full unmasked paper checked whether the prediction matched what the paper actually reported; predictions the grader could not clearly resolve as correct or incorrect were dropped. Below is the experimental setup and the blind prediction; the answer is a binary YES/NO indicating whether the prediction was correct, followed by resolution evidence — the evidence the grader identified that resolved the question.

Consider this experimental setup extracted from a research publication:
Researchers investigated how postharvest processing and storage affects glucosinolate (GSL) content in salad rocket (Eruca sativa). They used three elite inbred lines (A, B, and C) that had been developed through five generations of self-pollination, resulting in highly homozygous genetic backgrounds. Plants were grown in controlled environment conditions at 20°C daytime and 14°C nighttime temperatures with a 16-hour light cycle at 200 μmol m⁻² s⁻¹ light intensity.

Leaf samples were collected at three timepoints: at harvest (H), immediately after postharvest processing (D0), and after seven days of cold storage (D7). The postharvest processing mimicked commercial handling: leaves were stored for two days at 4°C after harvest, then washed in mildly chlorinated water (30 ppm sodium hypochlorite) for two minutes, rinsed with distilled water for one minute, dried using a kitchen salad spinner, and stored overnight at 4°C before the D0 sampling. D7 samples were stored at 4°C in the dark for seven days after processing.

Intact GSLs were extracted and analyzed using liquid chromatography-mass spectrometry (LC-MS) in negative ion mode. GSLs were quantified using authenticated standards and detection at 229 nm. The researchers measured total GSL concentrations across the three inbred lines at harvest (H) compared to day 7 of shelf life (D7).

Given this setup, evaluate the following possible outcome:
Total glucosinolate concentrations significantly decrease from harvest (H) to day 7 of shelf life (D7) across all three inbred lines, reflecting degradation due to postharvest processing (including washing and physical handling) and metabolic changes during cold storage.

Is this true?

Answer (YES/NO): NO